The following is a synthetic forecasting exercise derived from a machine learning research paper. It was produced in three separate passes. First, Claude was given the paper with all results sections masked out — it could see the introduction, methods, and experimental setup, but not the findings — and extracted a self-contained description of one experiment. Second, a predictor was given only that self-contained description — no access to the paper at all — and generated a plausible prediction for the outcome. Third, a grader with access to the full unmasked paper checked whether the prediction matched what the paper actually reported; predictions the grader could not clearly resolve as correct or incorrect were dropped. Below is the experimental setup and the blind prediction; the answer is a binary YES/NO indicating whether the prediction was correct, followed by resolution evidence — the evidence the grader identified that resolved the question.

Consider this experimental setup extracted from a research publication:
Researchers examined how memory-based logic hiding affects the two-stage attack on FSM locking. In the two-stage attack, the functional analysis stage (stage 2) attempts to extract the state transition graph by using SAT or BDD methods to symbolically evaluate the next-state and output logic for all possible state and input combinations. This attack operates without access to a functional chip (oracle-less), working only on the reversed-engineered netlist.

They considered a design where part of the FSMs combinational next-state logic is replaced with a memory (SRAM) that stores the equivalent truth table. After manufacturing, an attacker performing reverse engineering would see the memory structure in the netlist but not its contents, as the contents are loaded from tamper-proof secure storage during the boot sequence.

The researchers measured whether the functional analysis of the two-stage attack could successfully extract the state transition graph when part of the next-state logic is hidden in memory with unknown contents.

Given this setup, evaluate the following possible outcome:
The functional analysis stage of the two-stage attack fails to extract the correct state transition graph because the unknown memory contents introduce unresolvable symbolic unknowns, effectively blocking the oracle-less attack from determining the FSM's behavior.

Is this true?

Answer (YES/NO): YES